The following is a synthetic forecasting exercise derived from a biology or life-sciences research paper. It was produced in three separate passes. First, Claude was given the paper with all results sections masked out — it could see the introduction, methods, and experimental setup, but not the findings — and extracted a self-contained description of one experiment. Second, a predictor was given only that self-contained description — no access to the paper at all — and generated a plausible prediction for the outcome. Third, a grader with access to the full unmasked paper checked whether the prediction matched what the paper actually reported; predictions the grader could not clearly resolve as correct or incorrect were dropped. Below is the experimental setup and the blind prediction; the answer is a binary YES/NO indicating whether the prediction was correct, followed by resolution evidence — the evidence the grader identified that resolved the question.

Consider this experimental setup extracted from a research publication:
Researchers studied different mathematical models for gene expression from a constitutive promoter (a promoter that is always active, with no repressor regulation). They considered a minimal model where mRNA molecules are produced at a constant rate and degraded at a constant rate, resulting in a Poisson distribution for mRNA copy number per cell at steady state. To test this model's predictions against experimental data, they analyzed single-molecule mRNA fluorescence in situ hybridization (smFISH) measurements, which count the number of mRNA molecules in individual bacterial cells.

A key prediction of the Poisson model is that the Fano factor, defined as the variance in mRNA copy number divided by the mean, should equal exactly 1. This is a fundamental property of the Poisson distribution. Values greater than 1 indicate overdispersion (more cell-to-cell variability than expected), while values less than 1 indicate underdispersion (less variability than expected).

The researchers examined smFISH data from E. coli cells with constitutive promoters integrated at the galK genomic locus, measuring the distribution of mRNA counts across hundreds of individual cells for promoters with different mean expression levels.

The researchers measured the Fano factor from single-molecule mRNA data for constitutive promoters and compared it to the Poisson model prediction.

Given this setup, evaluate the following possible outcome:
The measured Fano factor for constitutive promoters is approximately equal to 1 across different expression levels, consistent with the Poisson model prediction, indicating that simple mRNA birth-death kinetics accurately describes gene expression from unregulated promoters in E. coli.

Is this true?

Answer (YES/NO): NO